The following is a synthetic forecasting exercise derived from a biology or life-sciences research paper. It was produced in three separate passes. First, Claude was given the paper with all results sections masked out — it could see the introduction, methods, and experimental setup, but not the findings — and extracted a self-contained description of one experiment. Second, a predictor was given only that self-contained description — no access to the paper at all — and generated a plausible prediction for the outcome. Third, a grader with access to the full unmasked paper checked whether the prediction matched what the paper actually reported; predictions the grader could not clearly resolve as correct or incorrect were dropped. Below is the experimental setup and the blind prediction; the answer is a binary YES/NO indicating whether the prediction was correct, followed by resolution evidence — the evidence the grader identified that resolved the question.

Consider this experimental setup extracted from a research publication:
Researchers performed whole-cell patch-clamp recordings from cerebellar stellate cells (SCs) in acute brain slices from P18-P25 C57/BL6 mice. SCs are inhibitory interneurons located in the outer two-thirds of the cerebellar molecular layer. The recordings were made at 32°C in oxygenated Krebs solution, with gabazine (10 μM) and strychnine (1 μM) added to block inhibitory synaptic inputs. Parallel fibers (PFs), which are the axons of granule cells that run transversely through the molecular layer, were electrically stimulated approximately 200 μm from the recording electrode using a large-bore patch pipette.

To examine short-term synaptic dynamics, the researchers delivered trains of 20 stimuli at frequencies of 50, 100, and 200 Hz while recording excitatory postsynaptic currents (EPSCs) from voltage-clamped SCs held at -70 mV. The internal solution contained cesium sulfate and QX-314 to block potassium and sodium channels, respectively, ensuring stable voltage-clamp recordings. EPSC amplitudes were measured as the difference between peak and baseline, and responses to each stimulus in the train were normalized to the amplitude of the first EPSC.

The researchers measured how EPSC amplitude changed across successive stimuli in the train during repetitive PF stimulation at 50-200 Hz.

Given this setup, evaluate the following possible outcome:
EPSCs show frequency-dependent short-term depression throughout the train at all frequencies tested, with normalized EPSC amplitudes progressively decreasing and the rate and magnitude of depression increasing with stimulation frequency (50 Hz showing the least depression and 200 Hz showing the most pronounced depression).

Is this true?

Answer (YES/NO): NO